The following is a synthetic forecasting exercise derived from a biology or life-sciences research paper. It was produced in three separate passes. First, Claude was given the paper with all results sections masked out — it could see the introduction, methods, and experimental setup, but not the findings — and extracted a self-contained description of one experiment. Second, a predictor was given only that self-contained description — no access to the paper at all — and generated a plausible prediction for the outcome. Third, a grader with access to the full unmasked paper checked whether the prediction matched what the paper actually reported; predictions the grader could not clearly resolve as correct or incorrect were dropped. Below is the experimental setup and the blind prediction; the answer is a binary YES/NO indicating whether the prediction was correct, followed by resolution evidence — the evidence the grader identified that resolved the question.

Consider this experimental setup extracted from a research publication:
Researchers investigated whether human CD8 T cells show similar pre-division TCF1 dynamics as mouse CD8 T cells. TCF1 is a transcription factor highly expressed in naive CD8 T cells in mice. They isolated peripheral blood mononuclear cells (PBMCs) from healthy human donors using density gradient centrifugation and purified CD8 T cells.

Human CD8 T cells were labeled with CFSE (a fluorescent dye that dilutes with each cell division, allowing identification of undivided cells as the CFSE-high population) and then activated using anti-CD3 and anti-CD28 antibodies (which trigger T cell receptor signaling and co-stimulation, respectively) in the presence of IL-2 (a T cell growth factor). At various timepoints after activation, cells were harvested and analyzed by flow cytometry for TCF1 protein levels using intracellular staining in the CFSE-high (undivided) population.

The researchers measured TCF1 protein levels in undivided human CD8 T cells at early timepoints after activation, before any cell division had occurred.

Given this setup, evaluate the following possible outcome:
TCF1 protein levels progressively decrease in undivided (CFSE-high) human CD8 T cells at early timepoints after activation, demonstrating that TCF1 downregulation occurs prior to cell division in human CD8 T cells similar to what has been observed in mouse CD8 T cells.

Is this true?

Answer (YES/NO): NO